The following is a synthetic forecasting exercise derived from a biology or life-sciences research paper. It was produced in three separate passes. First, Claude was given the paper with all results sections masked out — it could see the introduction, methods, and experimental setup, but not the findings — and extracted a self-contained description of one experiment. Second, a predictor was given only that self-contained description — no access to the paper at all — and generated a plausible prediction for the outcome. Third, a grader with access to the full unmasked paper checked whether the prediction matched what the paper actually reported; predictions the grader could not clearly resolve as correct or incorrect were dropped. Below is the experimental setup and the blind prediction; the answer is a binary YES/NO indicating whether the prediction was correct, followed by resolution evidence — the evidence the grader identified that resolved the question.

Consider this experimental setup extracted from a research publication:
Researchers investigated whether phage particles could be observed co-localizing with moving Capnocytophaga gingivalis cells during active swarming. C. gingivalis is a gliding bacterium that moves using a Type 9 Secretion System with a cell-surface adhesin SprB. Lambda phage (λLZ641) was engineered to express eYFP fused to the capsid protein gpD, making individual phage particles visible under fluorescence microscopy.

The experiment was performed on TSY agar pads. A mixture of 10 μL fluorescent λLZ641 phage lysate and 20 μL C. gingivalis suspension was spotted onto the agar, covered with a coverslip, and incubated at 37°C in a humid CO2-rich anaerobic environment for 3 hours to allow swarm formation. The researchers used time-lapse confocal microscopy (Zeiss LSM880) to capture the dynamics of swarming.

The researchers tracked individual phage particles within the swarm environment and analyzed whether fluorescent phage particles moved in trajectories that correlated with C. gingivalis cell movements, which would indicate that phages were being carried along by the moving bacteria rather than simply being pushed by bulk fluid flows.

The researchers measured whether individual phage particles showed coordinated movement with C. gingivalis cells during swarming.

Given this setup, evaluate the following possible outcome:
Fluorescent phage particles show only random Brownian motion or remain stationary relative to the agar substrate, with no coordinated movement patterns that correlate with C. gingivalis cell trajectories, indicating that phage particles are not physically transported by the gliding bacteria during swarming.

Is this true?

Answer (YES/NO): NO